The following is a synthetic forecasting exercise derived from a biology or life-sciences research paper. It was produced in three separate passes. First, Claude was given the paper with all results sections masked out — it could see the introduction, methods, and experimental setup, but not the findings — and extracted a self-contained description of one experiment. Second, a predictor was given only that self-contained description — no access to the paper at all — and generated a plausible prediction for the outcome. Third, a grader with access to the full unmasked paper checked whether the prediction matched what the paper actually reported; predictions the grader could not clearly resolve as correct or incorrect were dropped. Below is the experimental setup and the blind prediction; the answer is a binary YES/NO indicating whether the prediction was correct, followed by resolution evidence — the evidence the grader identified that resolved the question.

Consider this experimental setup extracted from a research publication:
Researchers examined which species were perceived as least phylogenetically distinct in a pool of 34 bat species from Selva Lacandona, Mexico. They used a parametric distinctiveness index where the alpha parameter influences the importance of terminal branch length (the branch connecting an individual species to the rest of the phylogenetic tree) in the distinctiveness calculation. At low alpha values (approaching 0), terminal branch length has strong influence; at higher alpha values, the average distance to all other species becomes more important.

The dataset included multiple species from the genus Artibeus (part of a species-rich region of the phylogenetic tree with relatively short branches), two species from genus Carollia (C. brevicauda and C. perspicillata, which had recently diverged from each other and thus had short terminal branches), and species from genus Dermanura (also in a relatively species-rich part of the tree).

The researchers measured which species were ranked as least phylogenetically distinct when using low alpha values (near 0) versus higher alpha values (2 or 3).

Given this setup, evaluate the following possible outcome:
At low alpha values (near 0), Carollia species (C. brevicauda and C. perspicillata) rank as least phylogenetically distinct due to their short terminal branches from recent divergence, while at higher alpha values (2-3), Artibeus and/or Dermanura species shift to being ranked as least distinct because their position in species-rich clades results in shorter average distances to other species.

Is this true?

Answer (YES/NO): NO